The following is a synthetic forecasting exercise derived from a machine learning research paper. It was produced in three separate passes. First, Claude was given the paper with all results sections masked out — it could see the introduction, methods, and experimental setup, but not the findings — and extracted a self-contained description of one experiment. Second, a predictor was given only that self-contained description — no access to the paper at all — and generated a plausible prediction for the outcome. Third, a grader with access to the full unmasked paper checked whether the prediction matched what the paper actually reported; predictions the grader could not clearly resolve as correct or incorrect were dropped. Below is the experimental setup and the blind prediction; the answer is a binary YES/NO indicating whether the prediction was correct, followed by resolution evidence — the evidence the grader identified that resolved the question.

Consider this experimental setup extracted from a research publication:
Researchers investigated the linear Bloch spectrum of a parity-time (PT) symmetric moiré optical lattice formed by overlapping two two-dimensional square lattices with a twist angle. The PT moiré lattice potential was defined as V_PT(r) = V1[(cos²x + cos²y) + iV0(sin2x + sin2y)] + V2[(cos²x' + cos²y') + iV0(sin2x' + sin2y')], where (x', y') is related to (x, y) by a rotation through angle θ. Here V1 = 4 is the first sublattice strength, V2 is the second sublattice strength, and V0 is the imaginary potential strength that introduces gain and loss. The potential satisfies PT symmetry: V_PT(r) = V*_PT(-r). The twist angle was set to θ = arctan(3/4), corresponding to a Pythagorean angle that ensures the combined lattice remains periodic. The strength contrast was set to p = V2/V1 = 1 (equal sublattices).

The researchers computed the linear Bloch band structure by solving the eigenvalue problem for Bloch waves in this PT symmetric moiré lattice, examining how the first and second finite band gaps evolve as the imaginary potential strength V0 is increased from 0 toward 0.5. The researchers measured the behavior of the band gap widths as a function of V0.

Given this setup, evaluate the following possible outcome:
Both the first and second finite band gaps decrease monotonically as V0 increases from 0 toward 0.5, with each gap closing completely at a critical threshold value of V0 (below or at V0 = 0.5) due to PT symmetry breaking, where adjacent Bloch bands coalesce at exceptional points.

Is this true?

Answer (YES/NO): YES